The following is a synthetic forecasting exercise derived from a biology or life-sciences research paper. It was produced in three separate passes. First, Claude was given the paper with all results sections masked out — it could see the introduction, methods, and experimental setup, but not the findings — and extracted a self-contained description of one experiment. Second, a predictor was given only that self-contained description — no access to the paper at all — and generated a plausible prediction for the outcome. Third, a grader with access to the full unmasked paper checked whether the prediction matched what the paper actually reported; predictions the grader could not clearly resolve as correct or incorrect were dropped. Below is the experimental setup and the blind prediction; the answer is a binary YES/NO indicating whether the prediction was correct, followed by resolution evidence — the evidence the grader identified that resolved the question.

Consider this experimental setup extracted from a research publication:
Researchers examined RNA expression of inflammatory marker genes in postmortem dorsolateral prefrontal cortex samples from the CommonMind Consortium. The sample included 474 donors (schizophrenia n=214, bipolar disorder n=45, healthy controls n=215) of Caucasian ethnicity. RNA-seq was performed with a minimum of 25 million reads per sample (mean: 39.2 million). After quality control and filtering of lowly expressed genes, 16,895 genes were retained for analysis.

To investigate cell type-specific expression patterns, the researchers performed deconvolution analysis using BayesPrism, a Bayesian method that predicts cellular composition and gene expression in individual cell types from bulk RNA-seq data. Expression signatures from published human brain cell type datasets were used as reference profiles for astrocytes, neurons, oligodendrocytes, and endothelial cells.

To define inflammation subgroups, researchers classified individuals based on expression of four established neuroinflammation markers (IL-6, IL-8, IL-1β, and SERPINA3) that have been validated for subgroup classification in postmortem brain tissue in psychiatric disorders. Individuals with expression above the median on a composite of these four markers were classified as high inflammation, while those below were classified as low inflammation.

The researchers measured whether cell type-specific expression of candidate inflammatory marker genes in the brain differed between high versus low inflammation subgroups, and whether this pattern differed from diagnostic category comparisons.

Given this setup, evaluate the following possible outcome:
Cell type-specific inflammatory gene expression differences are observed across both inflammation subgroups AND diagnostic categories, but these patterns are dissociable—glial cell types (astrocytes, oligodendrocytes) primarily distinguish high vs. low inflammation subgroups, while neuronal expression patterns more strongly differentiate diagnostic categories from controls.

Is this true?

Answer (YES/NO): NO